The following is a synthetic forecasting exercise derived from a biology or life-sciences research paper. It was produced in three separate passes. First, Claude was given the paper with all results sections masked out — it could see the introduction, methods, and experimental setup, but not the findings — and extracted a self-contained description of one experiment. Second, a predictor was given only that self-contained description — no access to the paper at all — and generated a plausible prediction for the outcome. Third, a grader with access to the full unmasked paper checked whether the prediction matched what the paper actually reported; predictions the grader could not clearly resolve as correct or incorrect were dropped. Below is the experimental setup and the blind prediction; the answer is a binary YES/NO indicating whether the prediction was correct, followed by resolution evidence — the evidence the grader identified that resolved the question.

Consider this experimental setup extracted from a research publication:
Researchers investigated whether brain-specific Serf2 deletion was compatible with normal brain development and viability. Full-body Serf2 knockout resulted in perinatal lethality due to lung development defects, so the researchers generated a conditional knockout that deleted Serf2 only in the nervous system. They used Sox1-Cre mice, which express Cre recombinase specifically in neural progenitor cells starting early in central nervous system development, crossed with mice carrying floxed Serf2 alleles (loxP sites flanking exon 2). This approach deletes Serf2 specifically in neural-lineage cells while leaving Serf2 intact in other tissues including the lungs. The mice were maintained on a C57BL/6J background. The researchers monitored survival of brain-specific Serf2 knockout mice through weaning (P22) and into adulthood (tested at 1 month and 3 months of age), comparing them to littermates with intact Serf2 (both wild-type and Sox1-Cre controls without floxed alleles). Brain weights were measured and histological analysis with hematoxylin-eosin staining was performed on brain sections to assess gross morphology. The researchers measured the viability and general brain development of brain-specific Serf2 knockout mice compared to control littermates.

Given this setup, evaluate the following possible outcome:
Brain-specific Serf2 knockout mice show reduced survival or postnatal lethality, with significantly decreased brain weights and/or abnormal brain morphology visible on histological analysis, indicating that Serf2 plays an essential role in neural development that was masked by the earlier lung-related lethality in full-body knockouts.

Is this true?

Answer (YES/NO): NO